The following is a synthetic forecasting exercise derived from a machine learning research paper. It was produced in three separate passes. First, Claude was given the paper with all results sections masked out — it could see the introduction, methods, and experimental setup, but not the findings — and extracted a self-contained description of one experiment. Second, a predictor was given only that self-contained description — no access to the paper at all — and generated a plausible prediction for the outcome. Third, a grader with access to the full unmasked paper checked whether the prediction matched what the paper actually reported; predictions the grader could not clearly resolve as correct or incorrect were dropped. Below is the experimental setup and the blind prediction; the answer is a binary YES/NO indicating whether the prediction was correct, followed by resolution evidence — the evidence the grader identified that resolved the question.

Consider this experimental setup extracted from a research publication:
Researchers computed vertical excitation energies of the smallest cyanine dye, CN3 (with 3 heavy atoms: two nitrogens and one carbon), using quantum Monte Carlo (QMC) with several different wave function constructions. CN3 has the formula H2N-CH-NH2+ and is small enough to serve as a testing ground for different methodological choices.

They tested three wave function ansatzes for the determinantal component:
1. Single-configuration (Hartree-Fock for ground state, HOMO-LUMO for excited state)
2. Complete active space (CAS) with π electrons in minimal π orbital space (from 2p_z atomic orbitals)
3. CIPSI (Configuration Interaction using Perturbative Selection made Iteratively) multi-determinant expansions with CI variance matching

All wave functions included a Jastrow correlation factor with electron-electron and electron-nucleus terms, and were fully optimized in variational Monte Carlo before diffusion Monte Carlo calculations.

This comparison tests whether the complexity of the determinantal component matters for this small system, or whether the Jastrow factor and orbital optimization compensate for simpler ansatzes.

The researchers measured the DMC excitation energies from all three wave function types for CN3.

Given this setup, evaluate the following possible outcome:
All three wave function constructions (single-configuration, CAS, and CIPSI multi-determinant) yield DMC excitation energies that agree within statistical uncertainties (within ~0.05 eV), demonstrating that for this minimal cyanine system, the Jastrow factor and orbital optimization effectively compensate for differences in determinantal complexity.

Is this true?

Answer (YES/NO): NO